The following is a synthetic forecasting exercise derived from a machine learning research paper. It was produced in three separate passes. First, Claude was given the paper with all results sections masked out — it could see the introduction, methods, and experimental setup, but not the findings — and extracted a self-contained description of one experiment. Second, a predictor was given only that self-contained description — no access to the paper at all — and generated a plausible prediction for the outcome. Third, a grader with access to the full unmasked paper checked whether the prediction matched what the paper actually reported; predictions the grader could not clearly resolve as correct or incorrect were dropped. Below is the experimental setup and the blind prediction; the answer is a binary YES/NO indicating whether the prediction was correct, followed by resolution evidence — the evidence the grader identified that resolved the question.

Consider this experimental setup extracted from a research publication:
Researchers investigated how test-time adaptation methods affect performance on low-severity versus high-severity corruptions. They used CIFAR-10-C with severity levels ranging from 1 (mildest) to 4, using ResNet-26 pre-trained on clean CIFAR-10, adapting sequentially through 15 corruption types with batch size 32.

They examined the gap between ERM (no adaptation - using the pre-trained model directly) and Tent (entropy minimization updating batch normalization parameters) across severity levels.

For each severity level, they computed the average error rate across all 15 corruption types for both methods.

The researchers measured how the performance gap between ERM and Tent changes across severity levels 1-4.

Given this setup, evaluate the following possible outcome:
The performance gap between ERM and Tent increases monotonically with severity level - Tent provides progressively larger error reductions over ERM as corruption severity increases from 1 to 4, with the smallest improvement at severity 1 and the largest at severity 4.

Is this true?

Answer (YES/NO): YES